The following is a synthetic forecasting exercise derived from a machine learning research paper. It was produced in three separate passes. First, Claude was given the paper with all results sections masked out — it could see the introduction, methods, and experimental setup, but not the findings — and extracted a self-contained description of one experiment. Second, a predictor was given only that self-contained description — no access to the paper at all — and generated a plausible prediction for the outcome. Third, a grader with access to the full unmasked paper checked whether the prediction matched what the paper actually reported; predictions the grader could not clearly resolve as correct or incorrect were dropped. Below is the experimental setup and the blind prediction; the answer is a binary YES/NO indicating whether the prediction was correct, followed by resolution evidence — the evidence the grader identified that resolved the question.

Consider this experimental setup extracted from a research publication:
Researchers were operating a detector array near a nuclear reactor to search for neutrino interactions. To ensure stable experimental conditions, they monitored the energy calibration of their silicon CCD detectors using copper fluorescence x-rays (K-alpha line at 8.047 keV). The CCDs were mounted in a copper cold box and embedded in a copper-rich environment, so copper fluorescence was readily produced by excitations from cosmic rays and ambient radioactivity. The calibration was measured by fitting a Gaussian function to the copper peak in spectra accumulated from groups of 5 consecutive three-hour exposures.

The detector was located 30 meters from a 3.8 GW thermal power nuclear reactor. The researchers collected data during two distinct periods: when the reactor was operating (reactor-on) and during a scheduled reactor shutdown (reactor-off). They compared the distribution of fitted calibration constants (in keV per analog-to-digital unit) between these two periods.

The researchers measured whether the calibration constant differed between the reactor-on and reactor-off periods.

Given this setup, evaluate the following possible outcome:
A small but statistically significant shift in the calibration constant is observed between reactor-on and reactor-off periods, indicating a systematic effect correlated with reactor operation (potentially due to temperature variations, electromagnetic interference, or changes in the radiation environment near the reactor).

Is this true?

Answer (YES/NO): NO